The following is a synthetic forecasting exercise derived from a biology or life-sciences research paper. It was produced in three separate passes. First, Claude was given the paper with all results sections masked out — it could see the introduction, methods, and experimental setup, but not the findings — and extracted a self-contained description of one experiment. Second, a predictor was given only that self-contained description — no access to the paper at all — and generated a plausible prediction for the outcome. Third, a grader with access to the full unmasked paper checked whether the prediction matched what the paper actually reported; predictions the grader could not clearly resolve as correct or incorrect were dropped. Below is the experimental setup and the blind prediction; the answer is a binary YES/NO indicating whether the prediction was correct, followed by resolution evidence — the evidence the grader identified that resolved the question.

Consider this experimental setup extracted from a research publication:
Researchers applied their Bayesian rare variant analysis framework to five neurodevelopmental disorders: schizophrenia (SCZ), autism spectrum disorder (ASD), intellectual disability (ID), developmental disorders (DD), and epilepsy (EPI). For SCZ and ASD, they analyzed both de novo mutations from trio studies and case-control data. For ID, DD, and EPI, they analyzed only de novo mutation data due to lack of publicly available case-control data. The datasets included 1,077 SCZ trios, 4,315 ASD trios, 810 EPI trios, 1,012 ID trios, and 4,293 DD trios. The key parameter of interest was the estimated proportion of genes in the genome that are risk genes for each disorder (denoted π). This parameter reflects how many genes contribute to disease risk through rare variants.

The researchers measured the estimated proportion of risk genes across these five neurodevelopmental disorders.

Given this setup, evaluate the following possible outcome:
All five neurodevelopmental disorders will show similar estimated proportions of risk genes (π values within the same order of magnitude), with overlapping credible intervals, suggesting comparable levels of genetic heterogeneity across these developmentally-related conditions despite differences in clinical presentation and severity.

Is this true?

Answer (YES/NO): NO